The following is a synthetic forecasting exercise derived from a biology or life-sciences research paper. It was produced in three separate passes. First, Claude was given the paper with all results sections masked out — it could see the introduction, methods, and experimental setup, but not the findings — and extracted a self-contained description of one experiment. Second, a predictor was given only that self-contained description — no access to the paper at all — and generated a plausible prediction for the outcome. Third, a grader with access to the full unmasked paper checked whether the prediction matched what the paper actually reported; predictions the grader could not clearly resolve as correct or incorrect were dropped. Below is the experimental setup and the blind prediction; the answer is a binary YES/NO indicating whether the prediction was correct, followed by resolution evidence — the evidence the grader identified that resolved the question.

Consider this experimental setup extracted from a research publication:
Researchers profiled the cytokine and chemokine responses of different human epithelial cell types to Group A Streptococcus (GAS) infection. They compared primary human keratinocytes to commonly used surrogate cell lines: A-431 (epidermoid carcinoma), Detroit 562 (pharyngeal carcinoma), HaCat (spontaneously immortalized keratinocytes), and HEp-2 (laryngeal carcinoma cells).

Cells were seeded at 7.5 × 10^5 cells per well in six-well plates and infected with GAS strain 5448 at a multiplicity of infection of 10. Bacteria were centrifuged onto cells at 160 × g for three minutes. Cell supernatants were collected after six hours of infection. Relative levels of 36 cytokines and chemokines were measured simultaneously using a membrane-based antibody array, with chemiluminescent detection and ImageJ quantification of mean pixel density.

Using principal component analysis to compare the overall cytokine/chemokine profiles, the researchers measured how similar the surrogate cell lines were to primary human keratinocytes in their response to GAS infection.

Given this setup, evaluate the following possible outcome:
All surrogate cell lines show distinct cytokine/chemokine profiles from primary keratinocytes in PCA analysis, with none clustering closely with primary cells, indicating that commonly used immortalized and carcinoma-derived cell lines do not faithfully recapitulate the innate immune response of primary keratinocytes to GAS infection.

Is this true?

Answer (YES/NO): YES